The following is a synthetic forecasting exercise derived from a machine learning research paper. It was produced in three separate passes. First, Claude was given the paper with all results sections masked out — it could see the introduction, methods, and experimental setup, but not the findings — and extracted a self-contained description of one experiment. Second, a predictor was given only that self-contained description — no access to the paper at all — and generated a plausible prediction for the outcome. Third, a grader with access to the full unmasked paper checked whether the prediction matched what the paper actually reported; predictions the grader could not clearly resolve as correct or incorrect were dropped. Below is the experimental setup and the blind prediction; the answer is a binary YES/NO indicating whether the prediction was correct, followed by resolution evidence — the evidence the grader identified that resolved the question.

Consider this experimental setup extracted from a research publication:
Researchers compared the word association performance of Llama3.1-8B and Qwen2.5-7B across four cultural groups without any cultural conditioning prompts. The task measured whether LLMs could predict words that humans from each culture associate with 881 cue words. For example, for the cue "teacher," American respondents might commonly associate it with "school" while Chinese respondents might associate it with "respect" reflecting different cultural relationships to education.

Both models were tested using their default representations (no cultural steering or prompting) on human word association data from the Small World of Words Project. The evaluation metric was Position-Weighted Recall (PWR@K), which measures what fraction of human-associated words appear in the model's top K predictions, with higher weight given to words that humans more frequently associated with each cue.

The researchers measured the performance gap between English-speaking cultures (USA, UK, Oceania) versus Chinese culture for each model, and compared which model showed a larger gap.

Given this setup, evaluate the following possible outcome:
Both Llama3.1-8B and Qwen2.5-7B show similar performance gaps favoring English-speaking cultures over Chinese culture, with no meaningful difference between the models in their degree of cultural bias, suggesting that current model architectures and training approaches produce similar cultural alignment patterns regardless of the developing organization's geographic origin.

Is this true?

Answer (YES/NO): NO